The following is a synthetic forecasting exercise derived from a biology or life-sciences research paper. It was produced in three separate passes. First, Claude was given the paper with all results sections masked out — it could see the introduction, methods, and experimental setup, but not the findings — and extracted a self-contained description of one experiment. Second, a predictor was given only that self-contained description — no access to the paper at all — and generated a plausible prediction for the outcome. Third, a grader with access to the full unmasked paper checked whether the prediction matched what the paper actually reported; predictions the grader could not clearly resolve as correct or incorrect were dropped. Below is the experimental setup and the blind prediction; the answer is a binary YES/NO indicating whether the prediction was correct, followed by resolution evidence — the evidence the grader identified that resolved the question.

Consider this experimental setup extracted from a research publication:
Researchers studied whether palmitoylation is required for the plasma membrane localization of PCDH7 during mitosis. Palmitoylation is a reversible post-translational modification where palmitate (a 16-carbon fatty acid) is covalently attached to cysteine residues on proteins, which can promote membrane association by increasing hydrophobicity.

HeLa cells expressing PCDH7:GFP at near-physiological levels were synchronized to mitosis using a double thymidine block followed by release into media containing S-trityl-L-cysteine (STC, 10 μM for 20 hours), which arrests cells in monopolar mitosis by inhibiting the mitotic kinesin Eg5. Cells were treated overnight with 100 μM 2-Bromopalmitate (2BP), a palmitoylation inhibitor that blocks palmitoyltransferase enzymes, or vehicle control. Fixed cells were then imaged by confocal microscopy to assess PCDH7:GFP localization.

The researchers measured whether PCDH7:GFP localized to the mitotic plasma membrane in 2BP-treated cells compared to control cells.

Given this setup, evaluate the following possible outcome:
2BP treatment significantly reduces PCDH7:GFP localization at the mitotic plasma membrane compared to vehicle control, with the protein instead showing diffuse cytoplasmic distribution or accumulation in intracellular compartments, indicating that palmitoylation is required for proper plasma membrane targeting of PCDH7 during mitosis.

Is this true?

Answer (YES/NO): YES